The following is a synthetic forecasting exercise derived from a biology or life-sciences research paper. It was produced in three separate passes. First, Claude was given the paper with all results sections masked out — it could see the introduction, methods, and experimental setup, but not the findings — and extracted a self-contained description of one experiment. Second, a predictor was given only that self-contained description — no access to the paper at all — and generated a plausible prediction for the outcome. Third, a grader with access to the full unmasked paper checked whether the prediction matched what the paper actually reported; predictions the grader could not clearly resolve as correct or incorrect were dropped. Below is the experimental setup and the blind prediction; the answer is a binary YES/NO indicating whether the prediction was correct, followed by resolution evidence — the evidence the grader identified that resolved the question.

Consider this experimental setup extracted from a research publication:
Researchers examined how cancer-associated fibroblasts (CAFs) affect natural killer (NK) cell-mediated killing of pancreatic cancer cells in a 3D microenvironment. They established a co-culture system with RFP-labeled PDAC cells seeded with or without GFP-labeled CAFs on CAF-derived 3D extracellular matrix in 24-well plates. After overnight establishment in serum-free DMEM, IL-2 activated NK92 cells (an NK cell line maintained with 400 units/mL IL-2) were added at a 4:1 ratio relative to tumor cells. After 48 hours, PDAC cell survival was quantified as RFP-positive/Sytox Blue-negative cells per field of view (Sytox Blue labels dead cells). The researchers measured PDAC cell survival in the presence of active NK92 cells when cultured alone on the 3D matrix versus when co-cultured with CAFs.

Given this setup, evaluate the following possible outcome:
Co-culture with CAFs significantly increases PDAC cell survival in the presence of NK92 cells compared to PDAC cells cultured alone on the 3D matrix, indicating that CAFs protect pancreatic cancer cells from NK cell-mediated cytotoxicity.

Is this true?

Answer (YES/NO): YES